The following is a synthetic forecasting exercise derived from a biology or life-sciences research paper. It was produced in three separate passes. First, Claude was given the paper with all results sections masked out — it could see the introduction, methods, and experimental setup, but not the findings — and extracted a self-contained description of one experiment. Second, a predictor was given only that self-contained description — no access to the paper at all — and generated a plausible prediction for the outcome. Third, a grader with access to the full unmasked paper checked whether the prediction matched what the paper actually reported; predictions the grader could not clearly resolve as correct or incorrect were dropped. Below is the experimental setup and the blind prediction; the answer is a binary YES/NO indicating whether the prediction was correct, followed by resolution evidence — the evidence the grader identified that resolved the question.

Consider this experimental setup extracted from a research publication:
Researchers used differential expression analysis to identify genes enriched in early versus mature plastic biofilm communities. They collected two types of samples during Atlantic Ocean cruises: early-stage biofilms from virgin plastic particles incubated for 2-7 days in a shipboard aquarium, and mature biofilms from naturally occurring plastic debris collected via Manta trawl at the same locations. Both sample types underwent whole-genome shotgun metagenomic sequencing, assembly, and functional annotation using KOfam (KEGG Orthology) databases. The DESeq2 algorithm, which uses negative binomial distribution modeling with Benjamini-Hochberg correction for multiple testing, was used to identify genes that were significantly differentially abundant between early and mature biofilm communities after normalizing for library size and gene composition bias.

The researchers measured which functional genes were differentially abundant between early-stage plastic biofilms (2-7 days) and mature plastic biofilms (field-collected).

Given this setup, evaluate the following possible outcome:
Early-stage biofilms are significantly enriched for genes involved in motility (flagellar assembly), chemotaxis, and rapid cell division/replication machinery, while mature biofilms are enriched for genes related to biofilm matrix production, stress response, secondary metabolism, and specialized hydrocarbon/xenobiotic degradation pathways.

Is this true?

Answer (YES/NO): NO